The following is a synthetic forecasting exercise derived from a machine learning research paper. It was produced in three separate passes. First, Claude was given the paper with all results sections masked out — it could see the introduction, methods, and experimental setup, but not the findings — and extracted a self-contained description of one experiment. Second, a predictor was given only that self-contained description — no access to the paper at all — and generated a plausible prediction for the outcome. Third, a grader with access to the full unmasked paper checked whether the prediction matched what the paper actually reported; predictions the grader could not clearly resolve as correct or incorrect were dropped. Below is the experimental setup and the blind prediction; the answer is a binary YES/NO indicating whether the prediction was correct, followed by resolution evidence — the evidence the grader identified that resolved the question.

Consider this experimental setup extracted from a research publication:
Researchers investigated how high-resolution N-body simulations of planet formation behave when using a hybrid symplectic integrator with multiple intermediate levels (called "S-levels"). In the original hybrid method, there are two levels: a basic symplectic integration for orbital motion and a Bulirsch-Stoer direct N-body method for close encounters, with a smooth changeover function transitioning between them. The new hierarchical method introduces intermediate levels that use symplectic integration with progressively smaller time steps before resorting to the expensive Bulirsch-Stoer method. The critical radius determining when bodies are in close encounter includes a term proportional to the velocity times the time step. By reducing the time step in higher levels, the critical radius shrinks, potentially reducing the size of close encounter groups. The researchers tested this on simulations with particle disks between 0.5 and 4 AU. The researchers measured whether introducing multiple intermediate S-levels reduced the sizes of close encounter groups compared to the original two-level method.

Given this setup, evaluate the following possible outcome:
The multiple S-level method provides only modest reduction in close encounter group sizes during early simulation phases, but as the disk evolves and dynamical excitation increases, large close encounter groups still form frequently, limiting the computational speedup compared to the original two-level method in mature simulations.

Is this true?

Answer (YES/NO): NO